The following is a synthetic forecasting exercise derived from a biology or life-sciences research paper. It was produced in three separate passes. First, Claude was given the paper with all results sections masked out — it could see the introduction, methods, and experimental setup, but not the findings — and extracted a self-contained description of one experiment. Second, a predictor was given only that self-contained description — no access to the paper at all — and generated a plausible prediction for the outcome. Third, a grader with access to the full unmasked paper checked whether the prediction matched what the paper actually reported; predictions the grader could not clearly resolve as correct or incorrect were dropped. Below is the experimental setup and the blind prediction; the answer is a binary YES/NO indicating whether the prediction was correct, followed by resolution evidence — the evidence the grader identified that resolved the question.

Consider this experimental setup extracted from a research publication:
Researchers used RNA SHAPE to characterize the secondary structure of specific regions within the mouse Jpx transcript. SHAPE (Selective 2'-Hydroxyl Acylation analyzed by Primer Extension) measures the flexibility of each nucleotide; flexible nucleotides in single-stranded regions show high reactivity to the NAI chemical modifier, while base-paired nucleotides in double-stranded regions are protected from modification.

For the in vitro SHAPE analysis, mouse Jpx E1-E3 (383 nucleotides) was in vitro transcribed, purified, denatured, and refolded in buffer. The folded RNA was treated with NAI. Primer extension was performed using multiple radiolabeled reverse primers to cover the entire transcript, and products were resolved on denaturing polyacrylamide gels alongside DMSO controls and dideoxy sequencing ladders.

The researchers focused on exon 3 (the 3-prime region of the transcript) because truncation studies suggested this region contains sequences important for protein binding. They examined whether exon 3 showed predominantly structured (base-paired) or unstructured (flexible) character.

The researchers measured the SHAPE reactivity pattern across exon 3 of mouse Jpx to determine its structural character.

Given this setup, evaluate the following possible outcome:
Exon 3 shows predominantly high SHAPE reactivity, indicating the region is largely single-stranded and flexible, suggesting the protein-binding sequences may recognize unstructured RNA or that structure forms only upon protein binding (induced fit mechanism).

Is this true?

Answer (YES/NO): NO